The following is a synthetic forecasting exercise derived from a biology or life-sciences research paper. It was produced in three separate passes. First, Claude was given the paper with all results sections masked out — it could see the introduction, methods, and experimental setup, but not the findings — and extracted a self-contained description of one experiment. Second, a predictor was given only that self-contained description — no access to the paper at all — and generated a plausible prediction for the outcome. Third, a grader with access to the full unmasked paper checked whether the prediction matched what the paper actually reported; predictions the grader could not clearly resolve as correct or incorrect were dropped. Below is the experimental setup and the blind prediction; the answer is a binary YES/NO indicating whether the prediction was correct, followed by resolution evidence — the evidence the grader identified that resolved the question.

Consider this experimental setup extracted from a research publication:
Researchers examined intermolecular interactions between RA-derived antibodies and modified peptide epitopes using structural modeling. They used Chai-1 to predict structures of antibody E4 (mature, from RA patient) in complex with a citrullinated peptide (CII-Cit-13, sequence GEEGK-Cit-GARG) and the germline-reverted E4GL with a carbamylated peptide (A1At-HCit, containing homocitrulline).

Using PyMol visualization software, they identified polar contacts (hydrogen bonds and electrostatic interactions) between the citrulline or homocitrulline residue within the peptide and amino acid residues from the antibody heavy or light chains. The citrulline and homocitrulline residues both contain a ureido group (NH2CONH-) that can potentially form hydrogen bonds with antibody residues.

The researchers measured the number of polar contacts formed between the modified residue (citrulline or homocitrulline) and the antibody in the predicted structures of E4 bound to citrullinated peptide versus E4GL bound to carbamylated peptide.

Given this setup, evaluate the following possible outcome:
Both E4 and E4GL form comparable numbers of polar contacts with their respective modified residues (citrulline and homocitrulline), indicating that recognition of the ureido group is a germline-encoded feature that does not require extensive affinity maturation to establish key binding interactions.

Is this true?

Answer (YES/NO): NO